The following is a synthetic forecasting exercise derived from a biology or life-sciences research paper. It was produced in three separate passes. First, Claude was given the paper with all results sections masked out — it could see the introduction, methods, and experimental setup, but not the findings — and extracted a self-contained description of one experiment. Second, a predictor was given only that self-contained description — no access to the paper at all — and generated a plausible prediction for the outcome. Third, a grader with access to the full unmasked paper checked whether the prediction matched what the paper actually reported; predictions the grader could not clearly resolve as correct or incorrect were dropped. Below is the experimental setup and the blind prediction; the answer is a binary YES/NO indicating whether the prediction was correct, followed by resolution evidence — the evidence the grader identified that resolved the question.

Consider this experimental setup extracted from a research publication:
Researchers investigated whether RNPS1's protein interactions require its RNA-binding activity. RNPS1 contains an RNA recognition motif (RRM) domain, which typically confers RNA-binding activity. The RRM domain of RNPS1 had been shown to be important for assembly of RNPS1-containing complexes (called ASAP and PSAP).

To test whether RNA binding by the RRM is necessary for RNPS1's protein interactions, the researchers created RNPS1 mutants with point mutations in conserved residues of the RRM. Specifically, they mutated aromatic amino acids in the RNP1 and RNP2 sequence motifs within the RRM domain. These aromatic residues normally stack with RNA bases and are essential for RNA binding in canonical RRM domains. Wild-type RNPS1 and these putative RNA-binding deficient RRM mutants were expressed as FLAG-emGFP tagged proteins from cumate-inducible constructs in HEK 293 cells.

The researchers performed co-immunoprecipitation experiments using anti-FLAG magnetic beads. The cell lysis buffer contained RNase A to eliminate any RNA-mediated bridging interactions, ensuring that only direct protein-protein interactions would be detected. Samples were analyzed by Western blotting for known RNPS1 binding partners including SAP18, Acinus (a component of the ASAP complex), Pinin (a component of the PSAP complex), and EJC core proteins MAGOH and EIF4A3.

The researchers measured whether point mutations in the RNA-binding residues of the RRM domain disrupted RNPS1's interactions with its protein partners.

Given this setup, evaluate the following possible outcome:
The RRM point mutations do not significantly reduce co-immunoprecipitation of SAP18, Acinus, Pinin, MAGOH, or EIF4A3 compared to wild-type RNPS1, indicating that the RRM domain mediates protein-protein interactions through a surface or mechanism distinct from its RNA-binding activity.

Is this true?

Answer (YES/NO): YES